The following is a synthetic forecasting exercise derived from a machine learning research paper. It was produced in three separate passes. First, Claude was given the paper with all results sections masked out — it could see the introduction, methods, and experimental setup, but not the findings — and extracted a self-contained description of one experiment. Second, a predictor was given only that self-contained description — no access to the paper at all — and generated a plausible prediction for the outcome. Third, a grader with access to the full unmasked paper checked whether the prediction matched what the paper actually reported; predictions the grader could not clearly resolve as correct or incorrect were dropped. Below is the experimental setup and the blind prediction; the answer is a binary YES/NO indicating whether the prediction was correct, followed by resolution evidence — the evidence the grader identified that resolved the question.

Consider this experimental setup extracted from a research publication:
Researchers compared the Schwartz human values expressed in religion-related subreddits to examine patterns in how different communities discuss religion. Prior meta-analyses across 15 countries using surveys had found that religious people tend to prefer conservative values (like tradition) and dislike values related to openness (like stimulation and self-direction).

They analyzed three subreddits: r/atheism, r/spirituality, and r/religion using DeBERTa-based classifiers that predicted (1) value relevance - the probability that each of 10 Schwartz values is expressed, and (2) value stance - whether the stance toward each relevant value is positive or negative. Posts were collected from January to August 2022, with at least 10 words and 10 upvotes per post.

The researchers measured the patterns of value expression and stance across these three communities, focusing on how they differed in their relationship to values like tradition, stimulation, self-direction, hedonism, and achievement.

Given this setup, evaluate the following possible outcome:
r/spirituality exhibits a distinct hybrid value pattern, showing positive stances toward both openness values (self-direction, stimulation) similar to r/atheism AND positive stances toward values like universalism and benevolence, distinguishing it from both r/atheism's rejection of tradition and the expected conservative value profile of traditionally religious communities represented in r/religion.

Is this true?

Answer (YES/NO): NO